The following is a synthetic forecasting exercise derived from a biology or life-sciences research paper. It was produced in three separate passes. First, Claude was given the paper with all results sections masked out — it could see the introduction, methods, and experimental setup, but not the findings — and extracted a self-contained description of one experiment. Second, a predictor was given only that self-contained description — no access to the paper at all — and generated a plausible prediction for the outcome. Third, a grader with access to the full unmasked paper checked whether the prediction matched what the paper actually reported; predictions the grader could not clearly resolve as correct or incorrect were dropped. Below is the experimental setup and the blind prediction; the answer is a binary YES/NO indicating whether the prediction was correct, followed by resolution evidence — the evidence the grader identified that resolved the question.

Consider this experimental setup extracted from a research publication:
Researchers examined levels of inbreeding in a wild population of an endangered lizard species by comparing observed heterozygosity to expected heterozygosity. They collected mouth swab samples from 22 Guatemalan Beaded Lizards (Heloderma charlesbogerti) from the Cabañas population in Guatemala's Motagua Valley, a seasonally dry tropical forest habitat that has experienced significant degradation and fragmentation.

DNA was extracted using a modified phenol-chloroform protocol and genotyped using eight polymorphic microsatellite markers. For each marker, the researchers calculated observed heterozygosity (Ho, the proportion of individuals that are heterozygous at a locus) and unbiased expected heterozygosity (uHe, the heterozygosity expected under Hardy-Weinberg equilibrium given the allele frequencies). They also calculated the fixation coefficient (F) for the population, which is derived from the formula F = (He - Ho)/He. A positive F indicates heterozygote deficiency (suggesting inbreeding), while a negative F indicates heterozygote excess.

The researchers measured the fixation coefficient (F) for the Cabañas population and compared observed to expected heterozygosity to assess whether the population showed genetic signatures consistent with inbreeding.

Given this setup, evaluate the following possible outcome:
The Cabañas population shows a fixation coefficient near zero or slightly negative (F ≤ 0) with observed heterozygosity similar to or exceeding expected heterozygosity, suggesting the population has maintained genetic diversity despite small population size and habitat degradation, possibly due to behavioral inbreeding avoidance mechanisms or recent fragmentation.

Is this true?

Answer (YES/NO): NO